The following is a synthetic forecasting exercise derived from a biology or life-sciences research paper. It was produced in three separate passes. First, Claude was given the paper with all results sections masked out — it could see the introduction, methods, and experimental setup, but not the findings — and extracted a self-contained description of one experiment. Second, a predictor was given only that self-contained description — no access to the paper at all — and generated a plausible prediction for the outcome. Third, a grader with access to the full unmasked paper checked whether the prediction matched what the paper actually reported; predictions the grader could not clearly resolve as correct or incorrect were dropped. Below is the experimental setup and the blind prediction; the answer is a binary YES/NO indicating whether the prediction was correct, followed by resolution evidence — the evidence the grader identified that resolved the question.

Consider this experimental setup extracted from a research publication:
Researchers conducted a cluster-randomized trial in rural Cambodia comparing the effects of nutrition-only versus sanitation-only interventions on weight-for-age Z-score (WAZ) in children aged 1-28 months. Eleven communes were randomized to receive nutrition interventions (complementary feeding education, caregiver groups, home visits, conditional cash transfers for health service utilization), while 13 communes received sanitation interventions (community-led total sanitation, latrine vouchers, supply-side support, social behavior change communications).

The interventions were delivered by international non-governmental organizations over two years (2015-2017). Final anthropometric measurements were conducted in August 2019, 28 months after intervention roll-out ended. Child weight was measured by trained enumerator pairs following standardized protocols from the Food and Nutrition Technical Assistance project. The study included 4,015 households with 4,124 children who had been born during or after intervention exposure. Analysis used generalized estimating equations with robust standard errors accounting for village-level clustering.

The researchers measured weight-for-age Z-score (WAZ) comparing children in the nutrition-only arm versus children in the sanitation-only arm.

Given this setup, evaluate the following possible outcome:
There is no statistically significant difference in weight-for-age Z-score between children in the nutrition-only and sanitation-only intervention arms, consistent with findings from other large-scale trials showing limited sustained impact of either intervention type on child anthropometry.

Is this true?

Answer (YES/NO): NO